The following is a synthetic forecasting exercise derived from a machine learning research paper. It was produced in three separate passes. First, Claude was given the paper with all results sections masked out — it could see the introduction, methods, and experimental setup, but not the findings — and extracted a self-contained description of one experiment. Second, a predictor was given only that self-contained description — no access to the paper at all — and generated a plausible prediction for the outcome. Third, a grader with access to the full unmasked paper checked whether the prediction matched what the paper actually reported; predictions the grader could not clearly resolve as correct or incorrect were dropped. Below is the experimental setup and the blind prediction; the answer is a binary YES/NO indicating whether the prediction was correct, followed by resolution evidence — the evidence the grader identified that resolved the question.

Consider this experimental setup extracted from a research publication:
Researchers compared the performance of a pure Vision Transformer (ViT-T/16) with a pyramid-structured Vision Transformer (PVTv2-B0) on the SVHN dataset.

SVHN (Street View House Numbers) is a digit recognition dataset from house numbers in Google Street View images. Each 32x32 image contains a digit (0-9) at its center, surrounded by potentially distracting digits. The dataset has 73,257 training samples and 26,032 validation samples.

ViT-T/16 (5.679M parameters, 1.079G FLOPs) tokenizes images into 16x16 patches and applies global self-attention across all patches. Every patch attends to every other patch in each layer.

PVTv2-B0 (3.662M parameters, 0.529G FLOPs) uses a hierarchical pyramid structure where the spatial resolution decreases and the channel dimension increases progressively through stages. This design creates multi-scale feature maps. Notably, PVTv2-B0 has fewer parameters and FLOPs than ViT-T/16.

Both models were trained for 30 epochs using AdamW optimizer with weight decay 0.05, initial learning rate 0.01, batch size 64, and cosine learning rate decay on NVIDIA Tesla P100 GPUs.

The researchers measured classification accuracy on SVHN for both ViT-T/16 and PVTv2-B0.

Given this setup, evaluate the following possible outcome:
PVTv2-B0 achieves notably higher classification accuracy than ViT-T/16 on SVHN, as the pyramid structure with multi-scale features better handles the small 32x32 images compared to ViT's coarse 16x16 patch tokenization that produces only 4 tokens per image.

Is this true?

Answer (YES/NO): YES